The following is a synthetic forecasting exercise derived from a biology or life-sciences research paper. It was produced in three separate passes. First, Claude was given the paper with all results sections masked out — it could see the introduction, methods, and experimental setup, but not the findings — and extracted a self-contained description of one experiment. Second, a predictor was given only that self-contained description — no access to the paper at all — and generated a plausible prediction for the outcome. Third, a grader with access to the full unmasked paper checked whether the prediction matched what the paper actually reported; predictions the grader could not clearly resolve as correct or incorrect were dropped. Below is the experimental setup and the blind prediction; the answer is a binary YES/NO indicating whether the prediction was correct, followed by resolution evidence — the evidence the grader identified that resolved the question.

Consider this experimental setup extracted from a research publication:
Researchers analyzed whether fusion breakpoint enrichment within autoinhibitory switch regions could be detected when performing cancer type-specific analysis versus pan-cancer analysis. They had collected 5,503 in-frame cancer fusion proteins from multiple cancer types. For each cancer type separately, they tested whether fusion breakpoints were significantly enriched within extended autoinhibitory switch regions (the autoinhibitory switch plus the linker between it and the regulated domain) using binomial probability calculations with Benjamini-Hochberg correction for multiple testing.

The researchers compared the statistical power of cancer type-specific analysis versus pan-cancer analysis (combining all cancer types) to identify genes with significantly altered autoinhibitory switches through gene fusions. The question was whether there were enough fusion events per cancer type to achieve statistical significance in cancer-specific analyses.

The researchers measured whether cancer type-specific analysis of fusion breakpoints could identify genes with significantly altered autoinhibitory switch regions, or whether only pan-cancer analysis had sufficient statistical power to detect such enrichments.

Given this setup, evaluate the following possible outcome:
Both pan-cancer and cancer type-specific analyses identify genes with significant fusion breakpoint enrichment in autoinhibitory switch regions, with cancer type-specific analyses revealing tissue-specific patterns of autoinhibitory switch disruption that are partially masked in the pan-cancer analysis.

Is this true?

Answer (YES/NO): NO